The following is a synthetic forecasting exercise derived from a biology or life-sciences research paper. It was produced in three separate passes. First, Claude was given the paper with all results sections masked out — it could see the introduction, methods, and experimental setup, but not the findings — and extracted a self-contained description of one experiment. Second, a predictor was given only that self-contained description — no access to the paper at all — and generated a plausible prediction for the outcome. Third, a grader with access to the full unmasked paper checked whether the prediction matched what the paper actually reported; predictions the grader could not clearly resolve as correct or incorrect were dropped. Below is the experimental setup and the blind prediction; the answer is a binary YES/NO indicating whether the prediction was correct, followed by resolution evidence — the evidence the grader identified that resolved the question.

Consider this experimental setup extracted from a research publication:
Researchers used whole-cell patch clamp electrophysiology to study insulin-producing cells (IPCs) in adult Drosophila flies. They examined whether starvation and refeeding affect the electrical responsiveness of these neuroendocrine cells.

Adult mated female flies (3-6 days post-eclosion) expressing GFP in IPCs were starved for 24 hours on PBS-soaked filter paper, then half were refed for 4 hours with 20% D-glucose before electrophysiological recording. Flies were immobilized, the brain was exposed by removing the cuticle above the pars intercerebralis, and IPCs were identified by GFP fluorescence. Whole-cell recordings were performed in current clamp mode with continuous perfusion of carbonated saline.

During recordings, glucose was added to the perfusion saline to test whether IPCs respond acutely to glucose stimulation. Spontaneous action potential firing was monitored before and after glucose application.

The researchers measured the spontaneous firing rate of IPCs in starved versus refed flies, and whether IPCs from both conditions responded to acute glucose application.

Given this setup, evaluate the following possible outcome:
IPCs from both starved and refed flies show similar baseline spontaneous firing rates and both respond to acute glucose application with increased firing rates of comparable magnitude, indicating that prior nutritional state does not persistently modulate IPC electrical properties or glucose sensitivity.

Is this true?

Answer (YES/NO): NO